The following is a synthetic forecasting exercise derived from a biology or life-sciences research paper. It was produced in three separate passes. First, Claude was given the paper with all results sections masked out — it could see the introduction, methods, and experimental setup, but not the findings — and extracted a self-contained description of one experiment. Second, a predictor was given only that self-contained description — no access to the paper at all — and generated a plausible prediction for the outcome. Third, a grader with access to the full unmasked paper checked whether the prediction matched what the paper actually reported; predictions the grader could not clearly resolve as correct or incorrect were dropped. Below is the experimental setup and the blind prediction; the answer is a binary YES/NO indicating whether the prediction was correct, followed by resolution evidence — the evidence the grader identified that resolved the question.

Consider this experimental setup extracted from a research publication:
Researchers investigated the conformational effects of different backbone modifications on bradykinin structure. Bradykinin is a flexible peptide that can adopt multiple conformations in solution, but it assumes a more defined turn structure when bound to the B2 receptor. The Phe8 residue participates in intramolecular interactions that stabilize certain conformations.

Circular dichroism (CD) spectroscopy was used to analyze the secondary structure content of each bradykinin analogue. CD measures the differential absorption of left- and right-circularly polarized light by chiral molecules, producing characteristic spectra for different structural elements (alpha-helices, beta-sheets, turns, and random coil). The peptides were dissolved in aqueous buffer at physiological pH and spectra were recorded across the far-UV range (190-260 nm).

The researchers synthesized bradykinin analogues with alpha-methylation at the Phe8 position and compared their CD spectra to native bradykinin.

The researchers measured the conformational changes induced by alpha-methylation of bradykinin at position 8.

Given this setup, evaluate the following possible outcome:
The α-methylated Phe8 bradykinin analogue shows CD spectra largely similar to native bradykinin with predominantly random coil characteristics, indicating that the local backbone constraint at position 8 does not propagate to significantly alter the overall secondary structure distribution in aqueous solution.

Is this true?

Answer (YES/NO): NO